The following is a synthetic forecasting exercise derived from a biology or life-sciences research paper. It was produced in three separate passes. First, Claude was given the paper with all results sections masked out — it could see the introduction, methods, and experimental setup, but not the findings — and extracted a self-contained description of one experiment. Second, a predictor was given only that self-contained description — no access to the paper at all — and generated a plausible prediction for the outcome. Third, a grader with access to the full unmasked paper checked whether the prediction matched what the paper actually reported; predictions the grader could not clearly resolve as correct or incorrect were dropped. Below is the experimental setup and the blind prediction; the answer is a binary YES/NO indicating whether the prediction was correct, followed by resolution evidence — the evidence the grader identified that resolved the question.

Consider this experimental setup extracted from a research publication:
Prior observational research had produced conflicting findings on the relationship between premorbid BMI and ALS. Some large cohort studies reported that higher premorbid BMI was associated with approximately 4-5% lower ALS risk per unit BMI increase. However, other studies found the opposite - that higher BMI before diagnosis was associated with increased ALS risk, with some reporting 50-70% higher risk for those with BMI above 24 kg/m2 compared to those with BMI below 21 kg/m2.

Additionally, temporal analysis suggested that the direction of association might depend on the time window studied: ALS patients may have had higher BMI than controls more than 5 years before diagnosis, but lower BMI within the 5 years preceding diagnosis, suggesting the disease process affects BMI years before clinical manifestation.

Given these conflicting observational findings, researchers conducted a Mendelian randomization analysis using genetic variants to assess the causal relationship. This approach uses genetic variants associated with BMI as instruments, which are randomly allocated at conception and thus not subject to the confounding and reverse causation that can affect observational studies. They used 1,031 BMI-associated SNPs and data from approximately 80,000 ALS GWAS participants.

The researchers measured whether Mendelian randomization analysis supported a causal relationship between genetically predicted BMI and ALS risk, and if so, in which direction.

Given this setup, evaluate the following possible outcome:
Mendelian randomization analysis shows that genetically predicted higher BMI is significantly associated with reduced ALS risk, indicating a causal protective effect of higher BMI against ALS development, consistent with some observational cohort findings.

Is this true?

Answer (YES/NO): NO